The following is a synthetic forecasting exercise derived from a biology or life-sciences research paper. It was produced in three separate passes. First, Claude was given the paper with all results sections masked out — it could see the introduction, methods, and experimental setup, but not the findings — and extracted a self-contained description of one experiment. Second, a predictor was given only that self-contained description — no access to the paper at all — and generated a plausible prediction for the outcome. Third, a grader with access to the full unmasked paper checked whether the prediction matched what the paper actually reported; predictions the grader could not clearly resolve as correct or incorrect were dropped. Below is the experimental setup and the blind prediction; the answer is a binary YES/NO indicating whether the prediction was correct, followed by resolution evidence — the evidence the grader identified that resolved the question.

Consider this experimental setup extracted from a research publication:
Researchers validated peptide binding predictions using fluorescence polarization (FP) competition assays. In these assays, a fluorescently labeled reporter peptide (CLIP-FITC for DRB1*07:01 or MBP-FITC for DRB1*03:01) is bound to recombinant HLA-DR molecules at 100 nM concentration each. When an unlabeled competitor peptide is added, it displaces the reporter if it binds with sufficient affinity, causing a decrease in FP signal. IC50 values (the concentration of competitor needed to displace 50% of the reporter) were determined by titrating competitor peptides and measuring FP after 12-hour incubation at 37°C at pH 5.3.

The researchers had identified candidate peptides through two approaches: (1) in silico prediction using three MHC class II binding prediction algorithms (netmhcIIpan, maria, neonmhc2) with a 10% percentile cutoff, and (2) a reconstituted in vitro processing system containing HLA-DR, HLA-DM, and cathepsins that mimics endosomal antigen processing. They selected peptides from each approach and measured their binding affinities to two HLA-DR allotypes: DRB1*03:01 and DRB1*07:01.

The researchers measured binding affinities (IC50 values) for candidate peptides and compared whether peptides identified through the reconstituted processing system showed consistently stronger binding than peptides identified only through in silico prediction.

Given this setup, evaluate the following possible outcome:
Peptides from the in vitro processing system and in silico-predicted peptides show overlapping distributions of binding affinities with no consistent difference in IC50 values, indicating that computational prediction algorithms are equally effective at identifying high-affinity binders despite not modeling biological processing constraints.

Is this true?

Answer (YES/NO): NO